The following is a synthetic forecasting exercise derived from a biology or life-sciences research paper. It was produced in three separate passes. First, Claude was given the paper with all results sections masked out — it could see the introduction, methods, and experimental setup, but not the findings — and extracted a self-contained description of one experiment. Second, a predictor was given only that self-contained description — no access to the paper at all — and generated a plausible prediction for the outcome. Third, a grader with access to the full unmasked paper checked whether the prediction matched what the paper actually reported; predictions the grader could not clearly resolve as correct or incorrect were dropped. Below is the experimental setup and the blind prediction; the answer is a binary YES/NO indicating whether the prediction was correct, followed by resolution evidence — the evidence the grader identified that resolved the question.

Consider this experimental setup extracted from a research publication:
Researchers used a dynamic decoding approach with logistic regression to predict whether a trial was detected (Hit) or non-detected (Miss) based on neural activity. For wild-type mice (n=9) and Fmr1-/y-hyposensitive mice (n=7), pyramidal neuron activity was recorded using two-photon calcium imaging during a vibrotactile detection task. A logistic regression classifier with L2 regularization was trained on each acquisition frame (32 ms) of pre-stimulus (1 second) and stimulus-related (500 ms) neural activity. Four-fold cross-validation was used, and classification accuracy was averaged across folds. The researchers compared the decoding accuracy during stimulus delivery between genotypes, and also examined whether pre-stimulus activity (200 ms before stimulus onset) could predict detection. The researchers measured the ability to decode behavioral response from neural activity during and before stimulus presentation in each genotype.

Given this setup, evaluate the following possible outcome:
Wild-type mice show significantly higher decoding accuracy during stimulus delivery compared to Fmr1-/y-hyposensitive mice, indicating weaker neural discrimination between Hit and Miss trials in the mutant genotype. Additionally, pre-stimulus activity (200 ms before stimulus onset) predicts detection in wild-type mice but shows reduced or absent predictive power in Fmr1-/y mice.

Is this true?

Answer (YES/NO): NO